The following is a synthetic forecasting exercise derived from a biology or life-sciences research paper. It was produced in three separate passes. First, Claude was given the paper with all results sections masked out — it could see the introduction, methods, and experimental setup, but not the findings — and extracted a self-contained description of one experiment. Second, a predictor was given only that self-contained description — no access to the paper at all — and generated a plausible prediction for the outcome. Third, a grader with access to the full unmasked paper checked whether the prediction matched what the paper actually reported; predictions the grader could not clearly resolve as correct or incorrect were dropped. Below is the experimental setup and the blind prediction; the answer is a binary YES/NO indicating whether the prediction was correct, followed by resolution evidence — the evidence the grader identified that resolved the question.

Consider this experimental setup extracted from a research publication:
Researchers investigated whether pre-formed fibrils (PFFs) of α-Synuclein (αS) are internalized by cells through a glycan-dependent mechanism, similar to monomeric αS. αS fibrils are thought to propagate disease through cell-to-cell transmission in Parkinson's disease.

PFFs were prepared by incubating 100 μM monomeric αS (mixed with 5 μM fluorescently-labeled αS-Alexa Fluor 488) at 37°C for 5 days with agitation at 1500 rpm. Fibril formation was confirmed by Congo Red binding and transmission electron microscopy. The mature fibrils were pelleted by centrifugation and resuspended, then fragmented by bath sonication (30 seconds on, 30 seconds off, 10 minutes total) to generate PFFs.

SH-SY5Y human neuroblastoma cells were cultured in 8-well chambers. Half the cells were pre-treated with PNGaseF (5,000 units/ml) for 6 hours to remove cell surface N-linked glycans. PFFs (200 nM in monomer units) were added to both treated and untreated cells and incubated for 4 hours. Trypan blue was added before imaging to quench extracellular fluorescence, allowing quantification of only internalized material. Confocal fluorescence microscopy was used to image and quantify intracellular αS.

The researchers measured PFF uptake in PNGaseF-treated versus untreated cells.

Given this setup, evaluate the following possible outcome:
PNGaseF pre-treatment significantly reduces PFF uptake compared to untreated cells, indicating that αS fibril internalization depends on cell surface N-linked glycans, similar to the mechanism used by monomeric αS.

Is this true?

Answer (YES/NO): YES